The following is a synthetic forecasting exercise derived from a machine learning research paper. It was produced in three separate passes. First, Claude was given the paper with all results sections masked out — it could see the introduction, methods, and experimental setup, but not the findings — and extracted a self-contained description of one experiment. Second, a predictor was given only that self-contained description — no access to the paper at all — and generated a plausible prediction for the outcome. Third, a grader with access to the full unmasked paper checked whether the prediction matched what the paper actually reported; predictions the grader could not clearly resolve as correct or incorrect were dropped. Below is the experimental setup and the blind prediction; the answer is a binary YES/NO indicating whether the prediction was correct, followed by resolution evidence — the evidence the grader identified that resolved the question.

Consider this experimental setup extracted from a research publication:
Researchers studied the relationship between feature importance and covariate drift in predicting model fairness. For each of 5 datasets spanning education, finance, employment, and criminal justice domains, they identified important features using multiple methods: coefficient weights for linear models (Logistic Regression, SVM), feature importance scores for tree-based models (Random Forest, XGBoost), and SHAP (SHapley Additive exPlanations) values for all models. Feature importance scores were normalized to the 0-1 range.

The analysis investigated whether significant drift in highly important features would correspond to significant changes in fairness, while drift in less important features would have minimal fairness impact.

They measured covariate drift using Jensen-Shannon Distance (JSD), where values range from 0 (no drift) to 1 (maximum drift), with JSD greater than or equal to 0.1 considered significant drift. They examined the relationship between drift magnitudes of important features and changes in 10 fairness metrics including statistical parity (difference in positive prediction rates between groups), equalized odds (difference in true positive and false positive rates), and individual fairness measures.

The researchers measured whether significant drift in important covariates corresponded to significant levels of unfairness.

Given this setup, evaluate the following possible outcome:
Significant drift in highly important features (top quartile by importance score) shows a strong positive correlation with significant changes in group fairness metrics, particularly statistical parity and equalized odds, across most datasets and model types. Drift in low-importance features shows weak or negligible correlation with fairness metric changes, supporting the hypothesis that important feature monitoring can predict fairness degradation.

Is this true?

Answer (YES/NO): NO